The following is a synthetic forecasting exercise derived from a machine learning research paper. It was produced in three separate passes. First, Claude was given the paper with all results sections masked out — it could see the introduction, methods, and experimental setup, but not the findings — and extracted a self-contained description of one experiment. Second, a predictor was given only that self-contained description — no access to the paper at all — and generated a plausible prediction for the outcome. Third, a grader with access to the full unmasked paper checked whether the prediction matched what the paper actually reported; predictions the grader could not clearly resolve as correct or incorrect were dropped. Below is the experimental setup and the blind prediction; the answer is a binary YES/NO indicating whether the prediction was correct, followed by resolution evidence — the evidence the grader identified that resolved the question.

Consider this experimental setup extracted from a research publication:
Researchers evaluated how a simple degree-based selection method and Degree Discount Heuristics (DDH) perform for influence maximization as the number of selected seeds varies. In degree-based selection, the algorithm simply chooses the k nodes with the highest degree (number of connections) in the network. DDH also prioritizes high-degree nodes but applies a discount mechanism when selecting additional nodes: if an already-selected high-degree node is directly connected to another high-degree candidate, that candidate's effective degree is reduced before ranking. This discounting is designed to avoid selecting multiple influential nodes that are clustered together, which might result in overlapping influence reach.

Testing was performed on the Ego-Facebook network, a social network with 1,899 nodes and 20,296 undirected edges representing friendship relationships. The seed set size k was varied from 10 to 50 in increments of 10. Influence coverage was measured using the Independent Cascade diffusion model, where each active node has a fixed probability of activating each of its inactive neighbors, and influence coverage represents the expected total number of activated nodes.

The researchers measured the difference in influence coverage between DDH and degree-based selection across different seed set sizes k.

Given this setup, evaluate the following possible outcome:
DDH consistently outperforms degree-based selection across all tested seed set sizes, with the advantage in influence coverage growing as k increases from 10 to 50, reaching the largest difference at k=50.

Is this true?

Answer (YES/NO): NO